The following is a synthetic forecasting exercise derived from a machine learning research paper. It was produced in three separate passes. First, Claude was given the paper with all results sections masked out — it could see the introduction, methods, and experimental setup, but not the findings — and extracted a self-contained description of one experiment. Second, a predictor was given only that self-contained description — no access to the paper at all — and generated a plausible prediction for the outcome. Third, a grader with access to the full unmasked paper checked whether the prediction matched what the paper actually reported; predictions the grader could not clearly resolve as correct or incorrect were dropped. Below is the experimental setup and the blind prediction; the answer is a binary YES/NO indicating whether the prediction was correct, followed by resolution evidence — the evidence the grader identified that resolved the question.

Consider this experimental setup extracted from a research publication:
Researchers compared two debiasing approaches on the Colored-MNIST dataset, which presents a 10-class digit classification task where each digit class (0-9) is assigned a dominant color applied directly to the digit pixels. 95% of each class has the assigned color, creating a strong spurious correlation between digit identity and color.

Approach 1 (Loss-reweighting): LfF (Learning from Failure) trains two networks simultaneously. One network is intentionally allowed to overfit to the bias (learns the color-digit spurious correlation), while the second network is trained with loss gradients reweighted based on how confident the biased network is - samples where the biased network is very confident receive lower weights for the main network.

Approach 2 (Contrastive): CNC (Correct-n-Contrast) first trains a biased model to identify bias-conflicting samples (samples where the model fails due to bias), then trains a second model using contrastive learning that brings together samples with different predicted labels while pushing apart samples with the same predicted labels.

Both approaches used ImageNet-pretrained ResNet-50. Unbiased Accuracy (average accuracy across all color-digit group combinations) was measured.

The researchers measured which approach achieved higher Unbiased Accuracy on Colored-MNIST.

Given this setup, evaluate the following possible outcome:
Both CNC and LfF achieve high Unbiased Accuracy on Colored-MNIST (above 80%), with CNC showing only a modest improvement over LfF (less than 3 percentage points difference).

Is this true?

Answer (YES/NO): NO